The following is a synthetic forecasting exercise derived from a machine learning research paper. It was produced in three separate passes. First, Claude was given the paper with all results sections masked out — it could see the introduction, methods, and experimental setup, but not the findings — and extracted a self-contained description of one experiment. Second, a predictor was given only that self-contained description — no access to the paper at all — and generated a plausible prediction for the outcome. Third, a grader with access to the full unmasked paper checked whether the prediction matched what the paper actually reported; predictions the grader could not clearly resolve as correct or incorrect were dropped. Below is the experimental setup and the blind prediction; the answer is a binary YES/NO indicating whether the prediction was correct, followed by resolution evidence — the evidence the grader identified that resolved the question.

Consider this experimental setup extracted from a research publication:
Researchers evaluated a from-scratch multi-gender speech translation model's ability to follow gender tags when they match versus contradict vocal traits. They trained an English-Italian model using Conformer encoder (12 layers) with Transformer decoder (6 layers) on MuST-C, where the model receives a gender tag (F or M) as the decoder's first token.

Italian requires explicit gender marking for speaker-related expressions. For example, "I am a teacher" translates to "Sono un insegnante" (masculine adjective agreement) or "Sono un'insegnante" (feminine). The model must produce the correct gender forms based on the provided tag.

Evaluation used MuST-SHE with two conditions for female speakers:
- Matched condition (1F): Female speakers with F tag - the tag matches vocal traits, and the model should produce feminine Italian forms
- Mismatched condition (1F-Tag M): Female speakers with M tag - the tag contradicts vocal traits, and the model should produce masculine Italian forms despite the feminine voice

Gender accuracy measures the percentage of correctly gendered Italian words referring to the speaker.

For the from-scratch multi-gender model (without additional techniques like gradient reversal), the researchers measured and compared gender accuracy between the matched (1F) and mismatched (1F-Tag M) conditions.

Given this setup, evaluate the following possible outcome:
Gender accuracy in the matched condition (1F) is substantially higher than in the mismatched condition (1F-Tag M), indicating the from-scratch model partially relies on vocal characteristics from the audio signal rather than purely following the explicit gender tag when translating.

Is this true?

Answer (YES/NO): NO